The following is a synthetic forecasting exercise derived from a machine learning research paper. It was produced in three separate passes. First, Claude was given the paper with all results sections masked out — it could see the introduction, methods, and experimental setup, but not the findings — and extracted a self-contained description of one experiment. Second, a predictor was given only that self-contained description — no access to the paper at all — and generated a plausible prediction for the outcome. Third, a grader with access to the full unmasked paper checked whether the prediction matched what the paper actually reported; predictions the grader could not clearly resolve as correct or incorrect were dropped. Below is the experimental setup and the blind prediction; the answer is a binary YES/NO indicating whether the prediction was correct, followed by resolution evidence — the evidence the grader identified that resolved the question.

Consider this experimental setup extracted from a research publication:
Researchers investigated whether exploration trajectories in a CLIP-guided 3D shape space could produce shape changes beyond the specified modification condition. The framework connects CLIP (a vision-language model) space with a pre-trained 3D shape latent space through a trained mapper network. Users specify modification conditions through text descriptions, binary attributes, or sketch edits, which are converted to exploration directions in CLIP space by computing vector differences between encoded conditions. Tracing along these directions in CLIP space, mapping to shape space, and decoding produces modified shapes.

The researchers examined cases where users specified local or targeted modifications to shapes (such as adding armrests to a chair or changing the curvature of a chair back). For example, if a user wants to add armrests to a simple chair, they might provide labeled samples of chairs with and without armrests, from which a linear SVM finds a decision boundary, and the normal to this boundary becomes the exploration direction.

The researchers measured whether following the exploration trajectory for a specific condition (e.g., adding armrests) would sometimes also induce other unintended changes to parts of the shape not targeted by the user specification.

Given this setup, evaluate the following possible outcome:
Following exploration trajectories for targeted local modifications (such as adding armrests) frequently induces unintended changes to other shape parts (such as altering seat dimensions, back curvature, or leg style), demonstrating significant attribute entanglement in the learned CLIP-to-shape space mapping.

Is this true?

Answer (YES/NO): NO